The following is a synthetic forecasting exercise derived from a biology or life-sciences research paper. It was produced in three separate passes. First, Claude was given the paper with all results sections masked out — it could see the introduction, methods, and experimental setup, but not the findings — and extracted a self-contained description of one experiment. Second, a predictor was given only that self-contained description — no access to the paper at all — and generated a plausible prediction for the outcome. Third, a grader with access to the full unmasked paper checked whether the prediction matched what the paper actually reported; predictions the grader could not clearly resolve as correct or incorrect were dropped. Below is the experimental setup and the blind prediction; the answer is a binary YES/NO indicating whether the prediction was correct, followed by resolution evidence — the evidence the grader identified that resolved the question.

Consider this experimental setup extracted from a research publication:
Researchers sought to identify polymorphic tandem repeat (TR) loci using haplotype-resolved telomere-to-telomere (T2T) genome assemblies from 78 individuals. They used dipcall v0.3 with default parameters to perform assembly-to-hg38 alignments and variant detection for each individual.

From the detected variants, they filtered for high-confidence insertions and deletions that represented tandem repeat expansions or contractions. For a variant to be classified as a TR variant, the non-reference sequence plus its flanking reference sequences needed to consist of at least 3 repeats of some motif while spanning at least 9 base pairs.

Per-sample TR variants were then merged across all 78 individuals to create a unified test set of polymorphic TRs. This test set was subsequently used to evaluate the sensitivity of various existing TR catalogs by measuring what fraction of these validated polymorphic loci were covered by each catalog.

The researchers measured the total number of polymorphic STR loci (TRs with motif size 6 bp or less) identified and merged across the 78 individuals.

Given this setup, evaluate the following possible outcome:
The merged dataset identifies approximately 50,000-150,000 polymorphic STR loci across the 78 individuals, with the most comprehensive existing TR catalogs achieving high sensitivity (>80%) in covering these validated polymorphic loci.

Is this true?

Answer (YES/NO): NO